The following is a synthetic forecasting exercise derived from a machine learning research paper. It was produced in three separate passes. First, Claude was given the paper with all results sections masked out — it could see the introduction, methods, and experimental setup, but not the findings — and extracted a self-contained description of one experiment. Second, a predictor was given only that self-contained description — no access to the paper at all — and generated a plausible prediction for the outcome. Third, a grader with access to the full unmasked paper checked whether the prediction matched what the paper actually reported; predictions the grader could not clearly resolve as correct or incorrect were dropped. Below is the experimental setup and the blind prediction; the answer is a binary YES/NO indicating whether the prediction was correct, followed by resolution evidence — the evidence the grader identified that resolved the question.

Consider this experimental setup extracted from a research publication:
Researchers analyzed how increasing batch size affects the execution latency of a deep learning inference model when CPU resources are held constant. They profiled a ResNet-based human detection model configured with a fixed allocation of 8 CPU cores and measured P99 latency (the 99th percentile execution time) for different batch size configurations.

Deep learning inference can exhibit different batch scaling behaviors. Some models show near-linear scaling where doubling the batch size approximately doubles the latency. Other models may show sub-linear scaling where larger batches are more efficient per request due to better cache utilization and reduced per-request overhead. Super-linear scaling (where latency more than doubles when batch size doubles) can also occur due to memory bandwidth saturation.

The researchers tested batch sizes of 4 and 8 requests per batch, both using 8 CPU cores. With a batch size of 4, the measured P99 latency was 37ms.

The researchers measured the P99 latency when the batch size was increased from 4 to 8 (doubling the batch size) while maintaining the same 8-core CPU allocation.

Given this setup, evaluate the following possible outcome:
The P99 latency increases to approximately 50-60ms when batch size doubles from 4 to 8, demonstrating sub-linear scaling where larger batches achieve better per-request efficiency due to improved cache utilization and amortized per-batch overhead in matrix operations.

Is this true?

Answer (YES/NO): NO